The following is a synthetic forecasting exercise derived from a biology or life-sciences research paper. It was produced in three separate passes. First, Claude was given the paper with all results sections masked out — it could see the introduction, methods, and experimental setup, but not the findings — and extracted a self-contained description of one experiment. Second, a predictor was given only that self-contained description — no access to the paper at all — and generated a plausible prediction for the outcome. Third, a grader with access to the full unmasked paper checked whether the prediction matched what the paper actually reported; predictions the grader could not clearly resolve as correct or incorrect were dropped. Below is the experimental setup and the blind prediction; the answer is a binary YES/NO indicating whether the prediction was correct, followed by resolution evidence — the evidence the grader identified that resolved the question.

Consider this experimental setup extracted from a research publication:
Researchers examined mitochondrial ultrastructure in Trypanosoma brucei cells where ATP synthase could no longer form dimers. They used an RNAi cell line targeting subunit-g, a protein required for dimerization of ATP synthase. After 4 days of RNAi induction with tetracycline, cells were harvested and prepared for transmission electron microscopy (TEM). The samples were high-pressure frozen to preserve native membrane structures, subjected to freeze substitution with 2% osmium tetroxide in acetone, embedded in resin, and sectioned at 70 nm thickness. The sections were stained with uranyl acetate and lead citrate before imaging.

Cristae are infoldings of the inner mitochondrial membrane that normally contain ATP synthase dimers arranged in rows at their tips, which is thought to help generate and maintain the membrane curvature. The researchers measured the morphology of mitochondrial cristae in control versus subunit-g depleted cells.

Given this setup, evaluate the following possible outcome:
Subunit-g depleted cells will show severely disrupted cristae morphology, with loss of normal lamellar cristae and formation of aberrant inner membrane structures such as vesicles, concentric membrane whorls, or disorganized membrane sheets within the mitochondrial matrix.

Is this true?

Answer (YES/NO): NO